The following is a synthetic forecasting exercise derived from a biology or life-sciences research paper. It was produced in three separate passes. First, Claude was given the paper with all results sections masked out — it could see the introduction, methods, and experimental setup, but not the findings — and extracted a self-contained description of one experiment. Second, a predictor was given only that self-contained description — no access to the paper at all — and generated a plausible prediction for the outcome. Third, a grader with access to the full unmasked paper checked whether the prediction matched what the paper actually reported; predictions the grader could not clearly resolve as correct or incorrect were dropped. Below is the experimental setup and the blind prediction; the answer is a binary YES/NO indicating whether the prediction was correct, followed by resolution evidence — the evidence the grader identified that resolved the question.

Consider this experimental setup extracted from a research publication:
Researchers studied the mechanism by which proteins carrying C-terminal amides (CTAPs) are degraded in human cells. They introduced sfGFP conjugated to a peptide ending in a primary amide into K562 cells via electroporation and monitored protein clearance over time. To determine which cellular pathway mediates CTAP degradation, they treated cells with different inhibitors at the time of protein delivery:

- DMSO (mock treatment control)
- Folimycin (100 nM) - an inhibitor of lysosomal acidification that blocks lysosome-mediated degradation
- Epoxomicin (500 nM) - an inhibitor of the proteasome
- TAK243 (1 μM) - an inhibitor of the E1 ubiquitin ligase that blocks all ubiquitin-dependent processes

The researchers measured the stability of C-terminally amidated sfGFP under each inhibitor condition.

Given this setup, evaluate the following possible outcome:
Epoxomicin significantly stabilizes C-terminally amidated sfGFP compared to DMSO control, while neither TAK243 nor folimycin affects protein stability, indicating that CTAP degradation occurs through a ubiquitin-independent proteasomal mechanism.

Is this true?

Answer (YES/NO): NO